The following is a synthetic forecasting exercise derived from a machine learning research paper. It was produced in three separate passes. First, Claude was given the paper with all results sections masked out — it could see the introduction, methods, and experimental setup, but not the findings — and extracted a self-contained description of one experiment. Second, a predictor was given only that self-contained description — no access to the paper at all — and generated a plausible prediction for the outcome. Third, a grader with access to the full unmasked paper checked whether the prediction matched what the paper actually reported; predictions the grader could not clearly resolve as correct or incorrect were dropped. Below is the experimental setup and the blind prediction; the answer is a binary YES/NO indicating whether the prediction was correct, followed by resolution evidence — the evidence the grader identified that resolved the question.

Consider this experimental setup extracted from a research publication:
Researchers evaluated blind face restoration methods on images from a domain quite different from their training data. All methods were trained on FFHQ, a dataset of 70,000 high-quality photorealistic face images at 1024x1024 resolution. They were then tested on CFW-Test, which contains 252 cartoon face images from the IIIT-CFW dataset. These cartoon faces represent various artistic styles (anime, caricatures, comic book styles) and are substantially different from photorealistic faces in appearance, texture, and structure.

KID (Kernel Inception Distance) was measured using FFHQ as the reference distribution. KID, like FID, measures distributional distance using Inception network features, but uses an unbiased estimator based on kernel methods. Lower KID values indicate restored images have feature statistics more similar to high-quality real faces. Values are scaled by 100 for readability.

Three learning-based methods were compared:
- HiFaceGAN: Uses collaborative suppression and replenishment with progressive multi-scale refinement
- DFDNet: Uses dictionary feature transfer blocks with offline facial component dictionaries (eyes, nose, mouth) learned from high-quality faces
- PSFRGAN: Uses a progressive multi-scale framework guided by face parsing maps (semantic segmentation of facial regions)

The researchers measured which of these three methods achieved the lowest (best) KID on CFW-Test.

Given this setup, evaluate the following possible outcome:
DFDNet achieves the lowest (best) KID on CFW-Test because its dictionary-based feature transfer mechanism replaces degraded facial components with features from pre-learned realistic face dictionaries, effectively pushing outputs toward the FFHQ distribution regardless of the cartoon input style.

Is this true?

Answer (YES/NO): NO